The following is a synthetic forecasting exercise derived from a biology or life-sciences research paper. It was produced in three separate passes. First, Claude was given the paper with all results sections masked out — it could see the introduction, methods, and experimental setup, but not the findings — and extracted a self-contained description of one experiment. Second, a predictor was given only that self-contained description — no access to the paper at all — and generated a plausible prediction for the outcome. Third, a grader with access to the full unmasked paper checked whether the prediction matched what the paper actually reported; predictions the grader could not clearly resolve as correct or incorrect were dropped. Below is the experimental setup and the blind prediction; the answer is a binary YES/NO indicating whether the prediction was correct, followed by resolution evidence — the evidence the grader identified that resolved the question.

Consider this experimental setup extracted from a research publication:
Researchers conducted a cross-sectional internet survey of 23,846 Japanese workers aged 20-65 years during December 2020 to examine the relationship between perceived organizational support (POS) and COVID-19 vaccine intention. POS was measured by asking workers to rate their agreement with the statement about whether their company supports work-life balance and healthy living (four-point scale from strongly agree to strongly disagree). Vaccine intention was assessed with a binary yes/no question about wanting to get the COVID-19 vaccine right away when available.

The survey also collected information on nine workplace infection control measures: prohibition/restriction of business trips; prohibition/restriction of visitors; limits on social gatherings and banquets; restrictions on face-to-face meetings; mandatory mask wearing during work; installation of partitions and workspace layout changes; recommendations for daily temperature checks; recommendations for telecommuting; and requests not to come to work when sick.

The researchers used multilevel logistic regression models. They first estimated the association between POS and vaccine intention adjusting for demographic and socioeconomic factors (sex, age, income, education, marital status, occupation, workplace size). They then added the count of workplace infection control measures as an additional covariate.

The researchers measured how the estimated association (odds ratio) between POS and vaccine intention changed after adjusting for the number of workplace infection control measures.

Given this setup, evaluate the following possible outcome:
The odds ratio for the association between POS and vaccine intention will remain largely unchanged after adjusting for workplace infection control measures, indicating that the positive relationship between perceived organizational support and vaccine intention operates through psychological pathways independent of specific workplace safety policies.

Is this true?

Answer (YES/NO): NO